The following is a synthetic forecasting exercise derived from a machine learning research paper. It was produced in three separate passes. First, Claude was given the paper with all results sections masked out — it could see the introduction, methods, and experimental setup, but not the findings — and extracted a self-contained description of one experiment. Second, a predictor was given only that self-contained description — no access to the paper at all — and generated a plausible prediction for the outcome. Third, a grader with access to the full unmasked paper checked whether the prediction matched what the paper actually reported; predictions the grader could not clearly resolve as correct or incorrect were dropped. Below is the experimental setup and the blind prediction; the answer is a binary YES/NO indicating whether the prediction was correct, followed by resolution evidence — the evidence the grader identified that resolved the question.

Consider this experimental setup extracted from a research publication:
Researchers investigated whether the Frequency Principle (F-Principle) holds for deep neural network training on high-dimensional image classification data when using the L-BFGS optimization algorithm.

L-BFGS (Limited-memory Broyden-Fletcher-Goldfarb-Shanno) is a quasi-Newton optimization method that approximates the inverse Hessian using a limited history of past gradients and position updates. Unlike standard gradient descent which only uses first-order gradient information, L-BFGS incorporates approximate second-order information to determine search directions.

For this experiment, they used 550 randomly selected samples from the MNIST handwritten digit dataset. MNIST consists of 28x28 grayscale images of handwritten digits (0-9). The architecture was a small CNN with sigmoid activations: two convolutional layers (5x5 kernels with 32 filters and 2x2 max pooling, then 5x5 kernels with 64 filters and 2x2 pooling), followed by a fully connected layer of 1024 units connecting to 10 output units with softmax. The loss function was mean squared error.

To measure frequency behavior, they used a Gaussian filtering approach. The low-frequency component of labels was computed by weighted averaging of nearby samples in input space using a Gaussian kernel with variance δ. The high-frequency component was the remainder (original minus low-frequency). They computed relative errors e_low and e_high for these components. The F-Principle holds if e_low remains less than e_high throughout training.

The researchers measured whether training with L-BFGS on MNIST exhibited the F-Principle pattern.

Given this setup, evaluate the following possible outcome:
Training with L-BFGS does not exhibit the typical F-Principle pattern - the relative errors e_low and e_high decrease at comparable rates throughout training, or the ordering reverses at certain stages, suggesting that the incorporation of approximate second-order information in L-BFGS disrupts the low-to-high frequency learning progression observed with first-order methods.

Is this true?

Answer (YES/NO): NO